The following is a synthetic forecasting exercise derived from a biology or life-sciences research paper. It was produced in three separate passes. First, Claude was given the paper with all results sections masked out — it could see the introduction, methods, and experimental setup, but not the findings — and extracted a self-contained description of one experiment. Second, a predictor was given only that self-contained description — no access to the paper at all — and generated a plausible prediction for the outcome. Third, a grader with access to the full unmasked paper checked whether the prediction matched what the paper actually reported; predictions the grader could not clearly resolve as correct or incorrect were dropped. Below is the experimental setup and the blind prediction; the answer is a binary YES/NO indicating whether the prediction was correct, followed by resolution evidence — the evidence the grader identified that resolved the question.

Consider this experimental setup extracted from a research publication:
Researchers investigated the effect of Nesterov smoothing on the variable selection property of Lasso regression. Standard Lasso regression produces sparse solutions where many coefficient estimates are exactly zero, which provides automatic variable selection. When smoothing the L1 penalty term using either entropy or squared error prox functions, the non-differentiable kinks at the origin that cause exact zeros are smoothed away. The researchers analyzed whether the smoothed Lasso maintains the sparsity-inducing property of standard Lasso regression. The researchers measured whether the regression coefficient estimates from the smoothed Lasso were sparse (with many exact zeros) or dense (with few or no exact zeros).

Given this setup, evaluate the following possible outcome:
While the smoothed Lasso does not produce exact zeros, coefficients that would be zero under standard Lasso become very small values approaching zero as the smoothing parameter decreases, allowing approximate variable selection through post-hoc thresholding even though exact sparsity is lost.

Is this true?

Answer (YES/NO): YES